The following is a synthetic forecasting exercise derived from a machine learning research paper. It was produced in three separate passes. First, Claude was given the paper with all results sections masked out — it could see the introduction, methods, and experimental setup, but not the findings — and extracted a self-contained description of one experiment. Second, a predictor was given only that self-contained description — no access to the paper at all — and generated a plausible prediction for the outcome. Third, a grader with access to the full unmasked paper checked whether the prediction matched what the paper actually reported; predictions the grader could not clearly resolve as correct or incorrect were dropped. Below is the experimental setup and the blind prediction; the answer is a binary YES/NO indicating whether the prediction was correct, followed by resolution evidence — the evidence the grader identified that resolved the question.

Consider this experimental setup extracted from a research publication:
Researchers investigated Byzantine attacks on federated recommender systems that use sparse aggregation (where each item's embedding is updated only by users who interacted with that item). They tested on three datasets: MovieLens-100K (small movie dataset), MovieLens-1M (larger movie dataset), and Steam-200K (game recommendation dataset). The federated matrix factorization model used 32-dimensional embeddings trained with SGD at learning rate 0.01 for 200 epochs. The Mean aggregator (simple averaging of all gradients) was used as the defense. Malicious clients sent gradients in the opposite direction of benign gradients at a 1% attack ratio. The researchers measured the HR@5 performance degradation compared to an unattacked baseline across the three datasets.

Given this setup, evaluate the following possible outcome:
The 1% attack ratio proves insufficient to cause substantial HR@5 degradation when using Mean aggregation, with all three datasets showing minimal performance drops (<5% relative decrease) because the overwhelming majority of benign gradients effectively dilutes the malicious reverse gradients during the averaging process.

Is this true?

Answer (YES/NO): NO